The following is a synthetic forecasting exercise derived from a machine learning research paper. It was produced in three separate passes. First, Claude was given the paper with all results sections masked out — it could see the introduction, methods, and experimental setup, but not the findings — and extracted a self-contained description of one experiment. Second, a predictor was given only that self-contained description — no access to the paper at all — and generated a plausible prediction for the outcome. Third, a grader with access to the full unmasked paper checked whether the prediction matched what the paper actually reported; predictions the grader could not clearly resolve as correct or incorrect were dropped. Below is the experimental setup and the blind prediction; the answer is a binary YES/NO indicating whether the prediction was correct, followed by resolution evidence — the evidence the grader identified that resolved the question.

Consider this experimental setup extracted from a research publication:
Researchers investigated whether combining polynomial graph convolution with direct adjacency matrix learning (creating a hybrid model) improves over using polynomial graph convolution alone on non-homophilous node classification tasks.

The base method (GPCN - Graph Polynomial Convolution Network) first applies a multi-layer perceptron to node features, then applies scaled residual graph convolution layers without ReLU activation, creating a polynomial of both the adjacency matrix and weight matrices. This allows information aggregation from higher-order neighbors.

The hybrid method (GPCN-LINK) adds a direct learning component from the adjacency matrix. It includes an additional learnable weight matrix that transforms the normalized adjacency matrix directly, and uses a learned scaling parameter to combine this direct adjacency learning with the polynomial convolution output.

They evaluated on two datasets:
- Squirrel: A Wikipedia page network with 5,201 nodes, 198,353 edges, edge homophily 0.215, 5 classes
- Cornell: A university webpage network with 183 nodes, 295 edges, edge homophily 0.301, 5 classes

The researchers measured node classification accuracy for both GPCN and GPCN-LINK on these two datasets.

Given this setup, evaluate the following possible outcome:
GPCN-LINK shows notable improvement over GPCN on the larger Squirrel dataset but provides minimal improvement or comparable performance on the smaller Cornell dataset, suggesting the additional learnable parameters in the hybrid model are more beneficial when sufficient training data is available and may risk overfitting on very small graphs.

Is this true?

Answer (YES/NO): NO